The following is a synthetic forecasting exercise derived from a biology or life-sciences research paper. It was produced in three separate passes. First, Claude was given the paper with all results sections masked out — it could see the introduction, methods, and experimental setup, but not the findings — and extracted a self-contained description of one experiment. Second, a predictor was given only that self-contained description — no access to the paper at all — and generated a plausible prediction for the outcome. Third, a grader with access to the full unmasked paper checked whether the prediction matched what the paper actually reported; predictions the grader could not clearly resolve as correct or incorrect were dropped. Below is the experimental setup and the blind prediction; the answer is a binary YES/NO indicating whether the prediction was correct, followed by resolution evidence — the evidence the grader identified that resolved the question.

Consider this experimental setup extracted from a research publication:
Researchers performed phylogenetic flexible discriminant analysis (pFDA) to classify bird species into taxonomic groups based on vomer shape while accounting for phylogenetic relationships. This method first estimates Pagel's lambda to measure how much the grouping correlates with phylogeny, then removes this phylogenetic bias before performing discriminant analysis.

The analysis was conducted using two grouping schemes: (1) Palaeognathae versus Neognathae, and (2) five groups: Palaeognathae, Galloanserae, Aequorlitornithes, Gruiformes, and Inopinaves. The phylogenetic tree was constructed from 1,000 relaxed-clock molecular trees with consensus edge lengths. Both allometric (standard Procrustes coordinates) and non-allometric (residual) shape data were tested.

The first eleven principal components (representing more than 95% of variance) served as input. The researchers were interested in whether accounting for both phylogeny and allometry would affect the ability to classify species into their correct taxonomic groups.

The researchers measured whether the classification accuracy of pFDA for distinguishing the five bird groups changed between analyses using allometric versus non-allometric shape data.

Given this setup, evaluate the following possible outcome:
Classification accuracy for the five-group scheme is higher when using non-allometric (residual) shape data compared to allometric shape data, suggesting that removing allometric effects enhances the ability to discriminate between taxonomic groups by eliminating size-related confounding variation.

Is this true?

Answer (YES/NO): NO